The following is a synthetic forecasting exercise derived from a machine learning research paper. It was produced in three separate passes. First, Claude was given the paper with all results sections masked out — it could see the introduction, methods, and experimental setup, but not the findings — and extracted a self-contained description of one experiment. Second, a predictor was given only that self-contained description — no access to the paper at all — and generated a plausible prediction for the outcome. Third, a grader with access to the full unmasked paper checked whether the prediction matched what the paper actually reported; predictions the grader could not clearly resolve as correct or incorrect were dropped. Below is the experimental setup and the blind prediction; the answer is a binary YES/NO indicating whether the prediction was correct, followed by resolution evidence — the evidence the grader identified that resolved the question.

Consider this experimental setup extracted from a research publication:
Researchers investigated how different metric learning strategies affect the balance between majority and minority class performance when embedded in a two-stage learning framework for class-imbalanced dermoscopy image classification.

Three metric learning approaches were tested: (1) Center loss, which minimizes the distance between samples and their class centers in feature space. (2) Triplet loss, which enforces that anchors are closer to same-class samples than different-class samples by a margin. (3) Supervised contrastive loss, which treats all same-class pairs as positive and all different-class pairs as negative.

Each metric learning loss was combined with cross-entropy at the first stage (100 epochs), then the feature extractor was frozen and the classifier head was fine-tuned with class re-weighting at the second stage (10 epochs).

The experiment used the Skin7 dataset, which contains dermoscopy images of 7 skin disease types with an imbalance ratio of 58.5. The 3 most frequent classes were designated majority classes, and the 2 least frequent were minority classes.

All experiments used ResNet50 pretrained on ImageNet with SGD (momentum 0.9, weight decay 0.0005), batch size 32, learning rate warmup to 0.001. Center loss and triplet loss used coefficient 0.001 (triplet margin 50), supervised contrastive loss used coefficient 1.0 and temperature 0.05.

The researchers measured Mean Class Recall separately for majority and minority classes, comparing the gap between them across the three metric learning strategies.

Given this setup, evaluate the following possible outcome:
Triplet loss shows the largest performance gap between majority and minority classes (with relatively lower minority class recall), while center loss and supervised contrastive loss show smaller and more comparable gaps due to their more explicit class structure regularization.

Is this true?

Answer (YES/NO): NO